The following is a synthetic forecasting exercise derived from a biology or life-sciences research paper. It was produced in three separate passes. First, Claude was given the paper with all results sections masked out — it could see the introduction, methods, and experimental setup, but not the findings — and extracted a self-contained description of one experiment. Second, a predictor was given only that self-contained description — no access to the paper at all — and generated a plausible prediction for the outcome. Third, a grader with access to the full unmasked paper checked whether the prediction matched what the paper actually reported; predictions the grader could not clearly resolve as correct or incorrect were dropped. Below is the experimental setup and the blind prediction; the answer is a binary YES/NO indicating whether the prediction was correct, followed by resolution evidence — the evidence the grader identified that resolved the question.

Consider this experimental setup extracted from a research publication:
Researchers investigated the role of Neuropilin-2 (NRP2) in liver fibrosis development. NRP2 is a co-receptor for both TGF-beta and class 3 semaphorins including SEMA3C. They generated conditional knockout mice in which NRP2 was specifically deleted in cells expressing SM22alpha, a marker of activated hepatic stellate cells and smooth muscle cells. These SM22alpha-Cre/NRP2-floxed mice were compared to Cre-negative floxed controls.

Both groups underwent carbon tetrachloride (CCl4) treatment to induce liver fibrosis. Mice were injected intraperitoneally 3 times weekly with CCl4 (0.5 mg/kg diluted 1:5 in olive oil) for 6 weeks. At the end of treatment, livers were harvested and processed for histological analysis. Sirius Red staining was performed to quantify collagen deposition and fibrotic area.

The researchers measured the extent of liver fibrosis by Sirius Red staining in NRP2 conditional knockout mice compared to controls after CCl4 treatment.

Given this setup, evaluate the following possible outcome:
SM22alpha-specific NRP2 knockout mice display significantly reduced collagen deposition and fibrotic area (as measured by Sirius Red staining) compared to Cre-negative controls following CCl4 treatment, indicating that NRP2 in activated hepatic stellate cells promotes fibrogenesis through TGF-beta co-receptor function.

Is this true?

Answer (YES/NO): YES